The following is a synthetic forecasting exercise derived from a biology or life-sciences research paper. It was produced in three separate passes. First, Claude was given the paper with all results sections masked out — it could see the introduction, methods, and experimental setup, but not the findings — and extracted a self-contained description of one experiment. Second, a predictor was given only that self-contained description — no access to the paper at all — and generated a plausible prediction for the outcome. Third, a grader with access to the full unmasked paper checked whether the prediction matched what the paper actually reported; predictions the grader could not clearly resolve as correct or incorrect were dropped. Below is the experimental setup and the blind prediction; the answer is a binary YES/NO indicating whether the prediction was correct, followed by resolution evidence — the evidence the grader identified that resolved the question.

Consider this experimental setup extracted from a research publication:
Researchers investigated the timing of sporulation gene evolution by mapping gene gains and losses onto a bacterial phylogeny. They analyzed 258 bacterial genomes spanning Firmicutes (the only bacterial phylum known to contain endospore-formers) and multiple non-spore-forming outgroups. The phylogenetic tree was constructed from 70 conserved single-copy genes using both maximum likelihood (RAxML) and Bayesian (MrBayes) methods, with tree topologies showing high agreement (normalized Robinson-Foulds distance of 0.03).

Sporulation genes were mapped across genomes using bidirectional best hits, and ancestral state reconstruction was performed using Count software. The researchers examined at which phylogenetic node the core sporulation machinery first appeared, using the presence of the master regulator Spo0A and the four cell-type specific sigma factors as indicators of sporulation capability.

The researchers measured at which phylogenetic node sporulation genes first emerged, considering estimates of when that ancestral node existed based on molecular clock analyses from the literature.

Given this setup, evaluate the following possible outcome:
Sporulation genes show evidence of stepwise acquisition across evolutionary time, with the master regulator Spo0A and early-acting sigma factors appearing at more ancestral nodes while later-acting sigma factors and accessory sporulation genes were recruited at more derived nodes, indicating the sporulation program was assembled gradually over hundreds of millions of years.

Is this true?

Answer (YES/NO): NO